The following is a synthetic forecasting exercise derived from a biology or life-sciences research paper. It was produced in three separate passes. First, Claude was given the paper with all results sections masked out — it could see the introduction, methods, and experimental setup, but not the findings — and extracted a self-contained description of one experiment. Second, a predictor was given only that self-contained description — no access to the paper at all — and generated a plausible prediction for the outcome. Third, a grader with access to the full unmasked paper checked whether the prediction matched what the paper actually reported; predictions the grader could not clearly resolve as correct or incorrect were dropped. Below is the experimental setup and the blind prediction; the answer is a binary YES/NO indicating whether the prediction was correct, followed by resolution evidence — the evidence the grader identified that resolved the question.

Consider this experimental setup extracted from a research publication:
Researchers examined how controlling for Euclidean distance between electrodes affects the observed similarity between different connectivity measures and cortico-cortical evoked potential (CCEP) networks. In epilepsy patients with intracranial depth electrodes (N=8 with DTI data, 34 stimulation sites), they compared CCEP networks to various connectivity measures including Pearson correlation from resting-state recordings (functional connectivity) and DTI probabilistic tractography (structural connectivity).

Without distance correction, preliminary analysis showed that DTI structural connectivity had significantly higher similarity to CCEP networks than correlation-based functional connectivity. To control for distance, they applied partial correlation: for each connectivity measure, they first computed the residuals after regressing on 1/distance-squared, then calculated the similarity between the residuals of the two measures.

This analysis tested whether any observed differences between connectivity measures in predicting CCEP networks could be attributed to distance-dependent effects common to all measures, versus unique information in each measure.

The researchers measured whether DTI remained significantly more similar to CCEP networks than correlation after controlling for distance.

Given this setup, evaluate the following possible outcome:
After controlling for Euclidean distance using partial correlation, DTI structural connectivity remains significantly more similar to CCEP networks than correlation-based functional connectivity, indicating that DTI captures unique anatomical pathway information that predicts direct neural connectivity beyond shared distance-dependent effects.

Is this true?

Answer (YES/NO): NO